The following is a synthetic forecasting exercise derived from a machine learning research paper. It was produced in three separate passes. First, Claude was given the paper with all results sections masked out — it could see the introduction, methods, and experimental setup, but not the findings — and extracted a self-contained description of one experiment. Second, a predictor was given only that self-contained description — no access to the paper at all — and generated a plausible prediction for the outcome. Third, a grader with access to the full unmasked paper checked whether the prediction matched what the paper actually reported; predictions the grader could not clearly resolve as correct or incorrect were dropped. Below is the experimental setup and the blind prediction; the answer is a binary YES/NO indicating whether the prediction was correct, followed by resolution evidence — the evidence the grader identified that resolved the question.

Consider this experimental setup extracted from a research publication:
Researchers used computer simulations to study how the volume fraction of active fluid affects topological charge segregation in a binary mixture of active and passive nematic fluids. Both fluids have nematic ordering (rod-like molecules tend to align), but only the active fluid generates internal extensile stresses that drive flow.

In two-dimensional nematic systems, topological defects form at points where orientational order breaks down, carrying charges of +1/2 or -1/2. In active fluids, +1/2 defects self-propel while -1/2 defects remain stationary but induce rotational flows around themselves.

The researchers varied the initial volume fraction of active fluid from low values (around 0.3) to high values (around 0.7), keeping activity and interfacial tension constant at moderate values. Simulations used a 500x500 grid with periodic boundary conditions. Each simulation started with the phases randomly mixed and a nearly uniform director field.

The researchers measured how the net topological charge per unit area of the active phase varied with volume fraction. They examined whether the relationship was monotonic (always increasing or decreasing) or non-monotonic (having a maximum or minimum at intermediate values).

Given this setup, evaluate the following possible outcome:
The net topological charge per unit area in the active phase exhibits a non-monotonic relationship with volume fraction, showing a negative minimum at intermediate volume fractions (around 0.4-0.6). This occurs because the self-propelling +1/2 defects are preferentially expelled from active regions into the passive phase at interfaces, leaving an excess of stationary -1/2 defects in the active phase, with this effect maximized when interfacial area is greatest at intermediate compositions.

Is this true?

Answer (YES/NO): NO